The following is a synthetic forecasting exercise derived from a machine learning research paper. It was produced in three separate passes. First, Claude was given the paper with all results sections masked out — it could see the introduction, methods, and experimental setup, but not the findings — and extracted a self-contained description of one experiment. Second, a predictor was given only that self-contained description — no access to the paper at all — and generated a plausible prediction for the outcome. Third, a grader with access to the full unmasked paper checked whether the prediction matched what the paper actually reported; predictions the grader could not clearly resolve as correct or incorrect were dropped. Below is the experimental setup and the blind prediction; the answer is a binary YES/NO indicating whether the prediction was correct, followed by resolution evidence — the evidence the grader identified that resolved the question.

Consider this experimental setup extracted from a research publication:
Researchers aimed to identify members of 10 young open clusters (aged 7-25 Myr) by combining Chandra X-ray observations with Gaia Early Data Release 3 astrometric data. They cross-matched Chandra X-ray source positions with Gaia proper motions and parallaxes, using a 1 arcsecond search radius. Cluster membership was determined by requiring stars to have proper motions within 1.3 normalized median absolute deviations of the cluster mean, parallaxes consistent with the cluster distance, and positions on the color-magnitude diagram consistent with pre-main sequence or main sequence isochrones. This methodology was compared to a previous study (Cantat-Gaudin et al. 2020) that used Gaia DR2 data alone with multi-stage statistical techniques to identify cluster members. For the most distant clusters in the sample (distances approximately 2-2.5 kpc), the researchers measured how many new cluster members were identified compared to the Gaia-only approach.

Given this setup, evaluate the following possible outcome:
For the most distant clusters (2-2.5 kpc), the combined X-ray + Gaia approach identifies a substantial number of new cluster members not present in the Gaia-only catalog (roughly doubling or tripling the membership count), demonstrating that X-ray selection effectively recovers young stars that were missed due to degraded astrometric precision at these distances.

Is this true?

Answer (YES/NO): NO